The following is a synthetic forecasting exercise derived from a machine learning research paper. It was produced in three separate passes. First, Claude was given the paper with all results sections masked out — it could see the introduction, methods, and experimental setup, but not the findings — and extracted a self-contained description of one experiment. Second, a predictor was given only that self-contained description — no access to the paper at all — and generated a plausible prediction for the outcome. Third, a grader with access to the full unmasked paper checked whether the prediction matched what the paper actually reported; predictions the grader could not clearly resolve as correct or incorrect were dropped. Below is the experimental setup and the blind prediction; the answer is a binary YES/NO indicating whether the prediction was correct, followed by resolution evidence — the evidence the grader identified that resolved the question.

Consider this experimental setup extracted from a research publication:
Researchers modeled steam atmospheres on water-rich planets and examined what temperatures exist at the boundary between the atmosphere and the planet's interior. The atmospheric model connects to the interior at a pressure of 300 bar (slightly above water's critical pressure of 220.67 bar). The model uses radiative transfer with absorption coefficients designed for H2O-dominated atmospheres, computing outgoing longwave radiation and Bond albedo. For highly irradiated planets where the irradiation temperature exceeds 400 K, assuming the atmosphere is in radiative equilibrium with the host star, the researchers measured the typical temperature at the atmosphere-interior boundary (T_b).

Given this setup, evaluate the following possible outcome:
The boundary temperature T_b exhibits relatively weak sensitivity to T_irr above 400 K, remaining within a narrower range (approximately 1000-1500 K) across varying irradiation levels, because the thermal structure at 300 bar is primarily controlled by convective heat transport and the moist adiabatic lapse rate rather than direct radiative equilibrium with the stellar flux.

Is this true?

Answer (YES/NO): NO